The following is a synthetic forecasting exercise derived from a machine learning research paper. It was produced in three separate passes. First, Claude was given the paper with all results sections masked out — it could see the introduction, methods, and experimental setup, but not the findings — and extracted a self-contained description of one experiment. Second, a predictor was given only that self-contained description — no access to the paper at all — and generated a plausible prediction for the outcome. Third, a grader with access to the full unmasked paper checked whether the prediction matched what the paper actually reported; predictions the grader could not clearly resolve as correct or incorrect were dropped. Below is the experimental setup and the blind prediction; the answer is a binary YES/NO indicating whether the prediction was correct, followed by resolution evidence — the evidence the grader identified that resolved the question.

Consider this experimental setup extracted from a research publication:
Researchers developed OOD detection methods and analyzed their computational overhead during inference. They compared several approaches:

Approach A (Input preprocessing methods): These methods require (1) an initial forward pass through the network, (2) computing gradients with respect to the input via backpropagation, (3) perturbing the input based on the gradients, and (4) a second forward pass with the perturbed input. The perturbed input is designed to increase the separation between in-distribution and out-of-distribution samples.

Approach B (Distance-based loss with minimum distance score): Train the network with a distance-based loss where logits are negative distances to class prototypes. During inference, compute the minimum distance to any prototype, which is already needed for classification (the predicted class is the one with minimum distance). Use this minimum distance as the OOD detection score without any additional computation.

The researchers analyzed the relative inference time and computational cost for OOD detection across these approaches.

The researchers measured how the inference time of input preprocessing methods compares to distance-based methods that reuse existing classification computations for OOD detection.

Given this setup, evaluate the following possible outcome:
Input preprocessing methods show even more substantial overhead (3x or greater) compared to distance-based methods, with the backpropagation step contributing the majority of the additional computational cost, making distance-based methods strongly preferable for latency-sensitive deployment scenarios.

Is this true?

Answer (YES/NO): YES